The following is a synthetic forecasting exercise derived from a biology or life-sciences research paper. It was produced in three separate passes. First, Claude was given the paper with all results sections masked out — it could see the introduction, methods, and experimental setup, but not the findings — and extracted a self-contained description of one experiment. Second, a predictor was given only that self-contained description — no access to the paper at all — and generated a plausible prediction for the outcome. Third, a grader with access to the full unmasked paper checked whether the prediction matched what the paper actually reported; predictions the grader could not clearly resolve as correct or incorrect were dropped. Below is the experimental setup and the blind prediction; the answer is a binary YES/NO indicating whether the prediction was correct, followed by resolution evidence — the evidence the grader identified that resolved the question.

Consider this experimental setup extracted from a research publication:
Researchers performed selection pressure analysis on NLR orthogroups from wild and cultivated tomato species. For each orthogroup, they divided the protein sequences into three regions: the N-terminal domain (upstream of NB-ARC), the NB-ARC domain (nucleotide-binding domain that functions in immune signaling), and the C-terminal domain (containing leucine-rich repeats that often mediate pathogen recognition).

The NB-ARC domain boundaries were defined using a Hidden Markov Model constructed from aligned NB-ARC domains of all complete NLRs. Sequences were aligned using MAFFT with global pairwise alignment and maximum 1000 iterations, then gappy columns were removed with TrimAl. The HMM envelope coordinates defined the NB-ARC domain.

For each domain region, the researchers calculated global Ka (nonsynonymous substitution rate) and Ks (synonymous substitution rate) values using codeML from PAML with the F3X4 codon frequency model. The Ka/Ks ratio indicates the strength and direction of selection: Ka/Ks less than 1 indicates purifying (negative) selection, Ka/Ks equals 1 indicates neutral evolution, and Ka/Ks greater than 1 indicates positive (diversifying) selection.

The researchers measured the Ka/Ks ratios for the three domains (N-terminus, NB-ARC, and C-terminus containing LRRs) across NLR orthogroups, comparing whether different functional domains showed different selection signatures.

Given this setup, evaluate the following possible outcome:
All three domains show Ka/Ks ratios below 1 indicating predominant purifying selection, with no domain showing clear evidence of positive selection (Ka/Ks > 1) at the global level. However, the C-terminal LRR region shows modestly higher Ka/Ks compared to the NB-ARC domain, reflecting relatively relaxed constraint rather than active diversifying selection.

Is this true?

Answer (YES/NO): NO